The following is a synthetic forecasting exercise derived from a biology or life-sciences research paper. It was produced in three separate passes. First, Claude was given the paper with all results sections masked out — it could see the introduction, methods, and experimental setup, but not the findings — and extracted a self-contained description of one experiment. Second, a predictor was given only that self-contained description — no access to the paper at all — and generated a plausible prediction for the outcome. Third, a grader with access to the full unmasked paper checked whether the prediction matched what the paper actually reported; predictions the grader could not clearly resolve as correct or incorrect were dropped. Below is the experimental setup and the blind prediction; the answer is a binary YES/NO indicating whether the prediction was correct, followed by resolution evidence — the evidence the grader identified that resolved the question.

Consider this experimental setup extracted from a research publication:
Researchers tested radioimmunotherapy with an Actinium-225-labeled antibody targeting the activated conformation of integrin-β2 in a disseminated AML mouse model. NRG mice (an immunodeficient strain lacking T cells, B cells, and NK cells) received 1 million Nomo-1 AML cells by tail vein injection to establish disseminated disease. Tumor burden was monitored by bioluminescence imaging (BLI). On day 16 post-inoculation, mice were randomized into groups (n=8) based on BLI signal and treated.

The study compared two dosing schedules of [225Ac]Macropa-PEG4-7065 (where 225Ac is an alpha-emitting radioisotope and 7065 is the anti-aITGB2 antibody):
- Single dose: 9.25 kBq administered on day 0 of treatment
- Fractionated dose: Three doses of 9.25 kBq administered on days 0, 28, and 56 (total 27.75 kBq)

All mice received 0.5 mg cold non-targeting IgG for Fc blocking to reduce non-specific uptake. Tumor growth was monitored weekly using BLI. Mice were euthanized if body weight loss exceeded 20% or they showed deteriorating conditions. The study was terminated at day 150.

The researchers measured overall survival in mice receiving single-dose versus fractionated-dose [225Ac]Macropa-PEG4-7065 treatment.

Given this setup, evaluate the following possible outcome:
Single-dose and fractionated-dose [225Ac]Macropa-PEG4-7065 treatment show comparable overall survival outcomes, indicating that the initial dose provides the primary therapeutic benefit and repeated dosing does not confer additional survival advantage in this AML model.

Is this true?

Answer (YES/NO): YES